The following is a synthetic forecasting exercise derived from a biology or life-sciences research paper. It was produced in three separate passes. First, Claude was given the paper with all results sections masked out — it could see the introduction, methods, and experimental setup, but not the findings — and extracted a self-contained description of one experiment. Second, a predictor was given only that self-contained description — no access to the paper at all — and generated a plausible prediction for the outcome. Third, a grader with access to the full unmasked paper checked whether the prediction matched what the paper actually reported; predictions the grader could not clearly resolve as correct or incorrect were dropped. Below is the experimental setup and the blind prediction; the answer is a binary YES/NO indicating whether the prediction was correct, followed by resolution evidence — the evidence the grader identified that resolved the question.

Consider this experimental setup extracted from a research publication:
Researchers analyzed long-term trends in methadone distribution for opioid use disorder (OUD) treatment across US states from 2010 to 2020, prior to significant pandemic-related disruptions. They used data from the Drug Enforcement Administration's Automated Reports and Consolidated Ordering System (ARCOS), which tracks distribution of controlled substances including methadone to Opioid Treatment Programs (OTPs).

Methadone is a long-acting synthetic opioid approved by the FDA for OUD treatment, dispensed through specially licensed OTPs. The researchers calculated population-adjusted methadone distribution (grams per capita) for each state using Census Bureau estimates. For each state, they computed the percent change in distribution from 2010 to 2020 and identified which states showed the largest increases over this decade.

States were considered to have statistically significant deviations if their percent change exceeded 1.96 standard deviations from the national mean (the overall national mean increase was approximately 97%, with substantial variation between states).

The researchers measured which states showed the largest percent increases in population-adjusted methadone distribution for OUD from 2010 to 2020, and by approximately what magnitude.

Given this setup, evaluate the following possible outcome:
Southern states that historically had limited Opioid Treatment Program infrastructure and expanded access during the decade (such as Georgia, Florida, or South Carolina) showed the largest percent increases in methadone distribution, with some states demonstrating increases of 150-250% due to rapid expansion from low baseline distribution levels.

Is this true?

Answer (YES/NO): NO